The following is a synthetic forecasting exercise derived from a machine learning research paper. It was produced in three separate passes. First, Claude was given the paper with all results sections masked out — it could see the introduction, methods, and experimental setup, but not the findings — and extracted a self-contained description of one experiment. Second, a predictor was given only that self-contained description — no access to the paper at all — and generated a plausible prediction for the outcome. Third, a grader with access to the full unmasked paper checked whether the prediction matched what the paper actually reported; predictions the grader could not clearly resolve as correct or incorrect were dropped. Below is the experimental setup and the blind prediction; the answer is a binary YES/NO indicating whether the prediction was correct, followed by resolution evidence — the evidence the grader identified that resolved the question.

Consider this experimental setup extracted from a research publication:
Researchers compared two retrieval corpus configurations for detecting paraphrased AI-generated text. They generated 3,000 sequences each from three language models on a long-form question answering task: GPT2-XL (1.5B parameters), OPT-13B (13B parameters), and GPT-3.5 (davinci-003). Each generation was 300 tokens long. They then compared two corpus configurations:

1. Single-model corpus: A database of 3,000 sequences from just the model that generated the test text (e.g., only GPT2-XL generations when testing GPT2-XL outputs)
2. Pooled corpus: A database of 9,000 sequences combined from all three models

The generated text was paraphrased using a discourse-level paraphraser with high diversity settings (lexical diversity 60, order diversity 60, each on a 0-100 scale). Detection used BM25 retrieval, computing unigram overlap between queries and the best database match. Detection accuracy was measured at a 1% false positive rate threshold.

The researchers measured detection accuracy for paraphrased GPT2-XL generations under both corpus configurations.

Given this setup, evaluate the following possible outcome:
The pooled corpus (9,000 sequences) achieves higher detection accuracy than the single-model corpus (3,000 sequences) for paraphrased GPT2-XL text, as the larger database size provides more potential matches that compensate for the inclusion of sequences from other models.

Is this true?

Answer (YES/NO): NO